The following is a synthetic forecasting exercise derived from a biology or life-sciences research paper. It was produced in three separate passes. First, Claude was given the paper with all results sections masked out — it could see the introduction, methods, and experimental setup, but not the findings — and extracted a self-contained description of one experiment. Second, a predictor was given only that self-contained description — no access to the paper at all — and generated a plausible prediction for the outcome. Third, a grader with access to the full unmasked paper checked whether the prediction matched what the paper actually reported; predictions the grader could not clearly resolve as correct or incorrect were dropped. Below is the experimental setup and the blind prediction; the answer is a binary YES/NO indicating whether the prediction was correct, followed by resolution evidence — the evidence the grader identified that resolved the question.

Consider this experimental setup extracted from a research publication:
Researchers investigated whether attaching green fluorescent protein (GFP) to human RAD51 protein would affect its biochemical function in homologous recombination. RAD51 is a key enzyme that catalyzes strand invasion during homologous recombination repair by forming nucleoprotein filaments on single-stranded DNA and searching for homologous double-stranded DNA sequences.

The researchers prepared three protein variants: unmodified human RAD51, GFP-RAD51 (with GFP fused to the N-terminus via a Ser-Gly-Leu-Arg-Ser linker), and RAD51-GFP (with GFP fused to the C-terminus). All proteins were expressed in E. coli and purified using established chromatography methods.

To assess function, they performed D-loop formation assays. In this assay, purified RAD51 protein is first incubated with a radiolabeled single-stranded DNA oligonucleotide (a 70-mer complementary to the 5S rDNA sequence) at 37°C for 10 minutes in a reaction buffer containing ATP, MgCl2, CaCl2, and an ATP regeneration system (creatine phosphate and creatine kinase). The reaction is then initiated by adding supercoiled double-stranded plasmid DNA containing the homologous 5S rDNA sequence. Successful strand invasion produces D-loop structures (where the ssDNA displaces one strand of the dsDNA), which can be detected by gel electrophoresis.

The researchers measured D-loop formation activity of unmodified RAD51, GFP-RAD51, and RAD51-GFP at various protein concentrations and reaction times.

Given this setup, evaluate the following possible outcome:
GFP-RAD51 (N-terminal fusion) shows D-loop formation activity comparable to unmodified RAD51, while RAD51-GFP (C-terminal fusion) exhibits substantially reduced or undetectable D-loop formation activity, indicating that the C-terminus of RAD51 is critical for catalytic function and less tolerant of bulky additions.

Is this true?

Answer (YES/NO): YES